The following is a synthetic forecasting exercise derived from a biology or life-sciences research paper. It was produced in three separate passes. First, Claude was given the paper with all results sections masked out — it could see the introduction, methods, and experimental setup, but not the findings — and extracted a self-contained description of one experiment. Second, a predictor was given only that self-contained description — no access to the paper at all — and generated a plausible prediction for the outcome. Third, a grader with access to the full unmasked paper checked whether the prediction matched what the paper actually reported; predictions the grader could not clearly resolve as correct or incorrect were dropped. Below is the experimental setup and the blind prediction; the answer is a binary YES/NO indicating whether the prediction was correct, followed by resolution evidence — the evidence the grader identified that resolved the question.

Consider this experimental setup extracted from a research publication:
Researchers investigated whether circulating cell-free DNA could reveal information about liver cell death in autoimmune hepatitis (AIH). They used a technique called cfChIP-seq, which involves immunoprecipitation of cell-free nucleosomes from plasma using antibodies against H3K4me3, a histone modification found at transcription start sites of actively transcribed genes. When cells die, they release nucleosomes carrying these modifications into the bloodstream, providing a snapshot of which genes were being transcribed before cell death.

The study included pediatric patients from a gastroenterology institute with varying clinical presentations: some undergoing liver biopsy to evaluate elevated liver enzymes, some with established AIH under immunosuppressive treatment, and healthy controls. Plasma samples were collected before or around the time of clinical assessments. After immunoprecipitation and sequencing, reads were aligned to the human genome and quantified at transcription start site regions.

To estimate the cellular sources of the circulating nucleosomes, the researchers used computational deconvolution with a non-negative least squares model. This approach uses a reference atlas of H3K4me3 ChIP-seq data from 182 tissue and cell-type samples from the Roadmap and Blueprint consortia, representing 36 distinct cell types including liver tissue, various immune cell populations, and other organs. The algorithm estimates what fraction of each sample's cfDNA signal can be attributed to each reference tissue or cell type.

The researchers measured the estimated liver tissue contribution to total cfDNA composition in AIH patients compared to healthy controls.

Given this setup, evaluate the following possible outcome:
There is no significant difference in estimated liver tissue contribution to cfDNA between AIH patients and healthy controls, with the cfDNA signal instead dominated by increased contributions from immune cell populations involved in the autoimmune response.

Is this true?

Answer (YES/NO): NO